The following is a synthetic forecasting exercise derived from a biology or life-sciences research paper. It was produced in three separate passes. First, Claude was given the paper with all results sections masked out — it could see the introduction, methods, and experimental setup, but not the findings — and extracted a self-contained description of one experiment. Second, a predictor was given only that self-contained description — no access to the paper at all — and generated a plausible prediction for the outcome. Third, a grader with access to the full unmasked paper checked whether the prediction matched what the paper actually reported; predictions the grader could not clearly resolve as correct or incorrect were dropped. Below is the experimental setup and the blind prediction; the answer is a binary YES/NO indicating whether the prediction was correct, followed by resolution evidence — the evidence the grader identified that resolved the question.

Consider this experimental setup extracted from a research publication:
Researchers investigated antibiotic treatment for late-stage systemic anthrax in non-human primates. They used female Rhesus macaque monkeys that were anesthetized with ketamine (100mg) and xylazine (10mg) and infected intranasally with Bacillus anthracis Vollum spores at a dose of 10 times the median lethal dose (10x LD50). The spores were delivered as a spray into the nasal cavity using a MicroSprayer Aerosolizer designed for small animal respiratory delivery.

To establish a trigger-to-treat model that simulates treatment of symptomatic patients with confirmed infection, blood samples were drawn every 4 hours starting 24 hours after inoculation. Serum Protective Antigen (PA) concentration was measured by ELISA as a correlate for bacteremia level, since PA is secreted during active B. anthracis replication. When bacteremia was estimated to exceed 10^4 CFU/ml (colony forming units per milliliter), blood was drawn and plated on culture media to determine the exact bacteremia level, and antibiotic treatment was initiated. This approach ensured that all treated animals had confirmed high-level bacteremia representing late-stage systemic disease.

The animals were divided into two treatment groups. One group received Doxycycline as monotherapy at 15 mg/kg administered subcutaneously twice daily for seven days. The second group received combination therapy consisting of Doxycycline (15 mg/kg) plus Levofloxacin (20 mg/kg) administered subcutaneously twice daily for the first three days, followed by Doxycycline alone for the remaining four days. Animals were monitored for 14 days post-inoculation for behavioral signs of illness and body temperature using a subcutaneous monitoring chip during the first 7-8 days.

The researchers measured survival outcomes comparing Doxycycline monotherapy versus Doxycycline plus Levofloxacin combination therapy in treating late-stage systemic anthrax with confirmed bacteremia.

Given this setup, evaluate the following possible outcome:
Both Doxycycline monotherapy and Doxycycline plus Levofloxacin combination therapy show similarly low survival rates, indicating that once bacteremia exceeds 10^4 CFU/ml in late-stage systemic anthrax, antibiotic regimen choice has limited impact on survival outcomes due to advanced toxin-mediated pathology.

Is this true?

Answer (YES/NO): NO